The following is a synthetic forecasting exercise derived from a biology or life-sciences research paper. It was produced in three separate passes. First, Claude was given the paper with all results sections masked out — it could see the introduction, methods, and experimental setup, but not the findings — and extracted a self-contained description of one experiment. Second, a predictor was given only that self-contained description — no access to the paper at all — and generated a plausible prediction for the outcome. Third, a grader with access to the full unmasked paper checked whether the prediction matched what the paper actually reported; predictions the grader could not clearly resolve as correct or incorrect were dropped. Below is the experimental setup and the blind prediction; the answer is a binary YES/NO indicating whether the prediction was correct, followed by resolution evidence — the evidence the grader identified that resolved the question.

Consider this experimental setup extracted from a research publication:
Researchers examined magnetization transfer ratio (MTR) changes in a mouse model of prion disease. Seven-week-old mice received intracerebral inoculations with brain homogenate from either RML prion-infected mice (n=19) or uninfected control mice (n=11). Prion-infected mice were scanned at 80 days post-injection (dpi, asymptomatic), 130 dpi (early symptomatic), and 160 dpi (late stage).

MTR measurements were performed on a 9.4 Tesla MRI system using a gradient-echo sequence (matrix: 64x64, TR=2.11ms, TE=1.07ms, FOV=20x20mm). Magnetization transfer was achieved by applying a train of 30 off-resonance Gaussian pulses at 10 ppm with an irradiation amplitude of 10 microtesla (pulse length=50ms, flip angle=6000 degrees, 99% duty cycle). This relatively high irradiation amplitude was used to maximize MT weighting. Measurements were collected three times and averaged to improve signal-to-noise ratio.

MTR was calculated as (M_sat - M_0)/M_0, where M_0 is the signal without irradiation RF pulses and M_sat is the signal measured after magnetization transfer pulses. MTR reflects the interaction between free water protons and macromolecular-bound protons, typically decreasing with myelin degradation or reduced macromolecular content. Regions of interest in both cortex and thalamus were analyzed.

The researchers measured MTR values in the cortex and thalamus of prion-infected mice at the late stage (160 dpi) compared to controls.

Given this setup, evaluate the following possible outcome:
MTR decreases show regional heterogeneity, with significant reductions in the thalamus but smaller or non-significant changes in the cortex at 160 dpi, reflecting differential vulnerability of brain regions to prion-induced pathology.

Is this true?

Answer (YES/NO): NO